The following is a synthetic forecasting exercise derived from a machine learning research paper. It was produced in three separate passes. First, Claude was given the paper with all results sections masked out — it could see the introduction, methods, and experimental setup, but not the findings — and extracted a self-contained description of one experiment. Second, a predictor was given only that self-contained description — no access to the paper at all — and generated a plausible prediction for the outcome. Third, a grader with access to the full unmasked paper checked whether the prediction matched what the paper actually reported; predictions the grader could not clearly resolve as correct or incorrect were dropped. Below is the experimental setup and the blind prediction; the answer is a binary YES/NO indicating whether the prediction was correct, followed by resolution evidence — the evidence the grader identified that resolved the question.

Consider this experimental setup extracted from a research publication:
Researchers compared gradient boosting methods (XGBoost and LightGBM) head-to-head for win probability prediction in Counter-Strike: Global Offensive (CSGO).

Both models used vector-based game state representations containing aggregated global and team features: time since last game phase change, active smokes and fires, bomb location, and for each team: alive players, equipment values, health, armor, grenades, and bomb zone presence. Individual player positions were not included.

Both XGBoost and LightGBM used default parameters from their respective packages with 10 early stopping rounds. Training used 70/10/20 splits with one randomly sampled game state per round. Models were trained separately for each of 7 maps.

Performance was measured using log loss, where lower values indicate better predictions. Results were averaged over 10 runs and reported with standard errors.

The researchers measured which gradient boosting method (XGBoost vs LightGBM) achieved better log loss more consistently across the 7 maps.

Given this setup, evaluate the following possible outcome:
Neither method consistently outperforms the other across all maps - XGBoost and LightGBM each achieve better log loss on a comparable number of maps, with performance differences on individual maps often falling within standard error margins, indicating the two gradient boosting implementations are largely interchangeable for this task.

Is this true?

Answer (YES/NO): NO